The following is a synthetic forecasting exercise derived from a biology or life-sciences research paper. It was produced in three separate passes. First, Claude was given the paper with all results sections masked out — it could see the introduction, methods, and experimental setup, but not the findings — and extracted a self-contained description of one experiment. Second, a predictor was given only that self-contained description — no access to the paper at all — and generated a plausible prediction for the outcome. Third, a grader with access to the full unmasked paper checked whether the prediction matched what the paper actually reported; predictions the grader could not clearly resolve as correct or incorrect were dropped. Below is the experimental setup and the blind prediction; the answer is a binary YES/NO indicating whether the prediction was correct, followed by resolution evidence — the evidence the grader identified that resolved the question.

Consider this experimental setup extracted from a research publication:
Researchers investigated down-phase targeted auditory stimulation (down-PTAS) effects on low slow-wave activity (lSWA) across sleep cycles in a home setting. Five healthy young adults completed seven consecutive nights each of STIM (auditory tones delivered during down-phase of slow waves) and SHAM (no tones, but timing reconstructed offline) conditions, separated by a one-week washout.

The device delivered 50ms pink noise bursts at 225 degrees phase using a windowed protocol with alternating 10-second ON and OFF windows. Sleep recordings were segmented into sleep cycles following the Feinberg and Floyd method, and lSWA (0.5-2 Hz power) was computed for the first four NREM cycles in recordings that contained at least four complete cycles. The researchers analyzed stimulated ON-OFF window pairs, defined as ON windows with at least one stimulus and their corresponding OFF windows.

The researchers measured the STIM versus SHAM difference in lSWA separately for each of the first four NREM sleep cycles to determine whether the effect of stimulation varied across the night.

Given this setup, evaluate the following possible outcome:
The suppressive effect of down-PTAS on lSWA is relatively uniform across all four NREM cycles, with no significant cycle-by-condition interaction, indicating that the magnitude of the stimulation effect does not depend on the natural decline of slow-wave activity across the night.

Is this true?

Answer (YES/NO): NO